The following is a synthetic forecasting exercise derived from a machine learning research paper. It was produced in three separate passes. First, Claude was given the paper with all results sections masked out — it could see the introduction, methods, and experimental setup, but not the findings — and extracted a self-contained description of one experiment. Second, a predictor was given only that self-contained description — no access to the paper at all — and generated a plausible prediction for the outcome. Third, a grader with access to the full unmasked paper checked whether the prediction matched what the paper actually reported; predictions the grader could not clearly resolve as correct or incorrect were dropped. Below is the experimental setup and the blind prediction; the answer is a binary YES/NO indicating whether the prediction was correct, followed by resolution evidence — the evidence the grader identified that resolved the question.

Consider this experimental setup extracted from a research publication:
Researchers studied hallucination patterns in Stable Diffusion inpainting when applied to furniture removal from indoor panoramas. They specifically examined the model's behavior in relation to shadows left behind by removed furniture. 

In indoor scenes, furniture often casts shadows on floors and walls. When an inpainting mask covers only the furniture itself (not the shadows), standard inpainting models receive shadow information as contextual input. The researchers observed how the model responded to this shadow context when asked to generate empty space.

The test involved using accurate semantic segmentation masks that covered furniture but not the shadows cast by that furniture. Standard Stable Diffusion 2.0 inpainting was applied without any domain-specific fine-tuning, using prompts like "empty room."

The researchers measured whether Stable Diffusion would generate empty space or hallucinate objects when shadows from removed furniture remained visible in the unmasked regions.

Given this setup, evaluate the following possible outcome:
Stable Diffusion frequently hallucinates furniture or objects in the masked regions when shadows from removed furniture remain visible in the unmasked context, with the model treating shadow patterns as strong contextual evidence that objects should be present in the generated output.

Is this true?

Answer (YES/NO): YES